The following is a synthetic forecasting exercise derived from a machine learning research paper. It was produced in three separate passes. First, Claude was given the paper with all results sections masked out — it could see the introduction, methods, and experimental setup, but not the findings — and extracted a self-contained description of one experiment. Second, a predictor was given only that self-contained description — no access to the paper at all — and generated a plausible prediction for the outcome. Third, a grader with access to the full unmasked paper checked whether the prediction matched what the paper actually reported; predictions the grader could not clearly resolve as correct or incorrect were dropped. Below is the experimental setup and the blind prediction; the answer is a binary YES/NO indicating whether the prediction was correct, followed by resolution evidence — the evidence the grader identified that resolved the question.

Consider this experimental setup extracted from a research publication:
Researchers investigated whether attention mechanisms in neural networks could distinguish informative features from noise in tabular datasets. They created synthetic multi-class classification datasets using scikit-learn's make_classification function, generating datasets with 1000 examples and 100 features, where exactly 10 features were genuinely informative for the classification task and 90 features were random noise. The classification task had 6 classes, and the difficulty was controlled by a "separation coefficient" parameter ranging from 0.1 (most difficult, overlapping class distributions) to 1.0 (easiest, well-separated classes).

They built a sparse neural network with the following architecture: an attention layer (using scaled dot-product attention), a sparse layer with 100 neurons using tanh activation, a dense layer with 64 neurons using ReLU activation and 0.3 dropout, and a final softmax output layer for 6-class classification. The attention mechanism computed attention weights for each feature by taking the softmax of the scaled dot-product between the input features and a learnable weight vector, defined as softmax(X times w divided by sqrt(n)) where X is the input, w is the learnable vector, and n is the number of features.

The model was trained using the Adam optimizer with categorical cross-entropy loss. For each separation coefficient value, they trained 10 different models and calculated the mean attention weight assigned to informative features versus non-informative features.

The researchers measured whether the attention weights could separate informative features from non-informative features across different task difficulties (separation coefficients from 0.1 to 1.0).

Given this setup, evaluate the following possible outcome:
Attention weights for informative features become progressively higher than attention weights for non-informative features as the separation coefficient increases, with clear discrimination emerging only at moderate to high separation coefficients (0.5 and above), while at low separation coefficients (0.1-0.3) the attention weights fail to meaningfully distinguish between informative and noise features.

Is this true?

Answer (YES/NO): NO